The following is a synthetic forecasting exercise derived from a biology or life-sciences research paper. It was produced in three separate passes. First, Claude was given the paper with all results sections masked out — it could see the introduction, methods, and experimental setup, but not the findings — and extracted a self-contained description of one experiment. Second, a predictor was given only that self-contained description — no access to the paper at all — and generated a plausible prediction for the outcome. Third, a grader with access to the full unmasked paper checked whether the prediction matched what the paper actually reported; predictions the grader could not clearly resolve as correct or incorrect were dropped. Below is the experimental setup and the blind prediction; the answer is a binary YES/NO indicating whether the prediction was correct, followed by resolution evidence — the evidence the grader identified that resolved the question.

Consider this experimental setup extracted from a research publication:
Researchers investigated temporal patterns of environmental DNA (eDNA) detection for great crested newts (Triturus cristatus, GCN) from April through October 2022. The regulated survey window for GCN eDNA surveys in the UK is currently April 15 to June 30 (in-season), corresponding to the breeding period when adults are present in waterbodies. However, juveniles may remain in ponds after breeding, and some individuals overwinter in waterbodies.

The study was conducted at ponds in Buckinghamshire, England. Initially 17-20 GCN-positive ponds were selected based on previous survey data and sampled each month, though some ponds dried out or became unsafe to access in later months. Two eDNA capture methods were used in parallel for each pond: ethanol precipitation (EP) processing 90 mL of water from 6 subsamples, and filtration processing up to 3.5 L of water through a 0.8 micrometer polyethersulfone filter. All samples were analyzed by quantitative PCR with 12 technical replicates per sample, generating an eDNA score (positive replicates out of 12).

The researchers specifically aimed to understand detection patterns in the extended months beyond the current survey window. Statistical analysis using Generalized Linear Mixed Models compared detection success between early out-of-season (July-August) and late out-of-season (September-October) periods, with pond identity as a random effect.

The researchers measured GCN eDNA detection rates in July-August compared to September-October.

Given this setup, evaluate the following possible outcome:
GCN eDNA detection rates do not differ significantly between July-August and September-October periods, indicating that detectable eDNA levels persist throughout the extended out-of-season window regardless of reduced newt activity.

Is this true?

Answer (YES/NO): NO